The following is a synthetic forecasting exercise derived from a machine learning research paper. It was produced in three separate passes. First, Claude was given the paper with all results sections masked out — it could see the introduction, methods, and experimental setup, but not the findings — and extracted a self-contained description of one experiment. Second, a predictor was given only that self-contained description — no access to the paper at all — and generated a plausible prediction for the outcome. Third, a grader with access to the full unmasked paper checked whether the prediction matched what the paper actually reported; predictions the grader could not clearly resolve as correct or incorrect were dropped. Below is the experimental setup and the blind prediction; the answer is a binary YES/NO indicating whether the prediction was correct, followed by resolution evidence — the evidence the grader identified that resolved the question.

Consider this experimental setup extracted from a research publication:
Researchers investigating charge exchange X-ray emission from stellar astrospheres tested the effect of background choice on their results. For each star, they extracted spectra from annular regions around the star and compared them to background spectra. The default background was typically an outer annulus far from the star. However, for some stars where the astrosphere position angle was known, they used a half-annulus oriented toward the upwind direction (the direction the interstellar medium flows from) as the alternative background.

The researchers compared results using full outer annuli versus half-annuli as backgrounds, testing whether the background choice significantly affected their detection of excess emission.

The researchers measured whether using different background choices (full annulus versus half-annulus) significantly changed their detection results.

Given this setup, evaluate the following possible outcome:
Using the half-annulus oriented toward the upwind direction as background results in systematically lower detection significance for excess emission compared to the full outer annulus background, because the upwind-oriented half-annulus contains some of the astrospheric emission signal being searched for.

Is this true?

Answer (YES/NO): NO